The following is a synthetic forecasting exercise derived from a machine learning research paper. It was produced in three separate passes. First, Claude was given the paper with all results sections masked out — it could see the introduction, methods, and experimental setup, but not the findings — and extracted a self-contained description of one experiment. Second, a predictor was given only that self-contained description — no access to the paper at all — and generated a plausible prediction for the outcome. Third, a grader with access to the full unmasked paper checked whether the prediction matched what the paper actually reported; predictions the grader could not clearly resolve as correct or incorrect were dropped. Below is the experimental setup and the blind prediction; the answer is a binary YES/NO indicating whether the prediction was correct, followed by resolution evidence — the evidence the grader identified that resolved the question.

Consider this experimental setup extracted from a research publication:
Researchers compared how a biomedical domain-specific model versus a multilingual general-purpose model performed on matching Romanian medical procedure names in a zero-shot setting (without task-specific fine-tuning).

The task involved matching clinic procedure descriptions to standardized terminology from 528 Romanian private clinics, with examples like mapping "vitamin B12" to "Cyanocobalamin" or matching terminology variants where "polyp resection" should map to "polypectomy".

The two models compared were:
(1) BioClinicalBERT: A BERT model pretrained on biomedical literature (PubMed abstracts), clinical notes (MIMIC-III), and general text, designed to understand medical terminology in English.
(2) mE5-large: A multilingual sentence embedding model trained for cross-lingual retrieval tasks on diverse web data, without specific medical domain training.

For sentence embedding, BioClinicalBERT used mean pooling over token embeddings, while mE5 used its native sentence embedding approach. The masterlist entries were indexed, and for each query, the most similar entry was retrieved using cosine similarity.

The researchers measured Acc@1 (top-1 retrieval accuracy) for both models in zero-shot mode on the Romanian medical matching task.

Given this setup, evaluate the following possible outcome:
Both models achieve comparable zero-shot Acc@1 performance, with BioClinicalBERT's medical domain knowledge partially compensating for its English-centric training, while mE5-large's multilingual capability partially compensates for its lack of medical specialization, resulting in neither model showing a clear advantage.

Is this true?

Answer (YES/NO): NO